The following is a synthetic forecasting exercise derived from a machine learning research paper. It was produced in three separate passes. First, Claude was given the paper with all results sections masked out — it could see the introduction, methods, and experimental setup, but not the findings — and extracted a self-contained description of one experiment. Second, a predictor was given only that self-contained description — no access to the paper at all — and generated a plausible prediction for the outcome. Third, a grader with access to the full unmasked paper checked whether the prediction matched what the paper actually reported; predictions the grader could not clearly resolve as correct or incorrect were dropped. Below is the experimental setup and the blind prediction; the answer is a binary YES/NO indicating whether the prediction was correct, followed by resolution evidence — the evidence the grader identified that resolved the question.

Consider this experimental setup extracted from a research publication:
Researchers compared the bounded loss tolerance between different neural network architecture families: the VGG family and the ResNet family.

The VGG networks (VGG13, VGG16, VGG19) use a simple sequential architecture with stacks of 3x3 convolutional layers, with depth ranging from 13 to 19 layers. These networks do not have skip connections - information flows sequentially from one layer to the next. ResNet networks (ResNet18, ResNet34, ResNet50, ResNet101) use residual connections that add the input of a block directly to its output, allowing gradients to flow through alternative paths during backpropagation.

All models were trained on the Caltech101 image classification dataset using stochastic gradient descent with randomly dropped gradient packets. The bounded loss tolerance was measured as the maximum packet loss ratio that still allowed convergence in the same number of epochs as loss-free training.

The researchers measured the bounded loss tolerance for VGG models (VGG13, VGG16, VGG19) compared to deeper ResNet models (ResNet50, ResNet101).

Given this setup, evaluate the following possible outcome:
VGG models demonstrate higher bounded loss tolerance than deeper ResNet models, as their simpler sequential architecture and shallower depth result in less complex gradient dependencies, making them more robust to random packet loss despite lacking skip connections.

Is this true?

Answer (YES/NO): NO